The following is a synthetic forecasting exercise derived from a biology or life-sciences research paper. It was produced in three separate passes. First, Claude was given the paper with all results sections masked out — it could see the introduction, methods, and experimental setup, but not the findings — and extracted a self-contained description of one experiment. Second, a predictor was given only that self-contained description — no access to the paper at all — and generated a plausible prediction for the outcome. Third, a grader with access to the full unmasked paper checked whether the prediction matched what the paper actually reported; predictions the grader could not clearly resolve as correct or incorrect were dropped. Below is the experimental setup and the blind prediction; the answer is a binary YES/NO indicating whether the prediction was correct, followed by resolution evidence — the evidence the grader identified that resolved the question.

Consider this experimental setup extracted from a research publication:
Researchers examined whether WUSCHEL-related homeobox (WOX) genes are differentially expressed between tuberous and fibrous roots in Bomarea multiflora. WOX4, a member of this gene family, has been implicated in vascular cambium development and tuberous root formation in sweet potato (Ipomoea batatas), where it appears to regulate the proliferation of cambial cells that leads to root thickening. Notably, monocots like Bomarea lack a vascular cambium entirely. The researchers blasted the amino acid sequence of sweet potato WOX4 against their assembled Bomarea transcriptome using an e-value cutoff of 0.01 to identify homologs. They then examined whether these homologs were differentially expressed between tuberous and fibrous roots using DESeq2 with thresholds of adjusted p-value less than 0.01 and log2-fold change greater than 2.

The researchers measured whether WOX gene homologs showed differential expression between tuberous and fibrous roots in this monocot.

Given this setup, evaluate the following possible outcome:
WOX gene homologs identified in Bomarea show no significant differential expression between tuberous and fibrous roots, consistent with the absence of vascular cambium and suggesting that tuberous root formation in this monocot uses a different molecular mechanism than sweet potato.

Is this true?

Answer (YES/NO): YES